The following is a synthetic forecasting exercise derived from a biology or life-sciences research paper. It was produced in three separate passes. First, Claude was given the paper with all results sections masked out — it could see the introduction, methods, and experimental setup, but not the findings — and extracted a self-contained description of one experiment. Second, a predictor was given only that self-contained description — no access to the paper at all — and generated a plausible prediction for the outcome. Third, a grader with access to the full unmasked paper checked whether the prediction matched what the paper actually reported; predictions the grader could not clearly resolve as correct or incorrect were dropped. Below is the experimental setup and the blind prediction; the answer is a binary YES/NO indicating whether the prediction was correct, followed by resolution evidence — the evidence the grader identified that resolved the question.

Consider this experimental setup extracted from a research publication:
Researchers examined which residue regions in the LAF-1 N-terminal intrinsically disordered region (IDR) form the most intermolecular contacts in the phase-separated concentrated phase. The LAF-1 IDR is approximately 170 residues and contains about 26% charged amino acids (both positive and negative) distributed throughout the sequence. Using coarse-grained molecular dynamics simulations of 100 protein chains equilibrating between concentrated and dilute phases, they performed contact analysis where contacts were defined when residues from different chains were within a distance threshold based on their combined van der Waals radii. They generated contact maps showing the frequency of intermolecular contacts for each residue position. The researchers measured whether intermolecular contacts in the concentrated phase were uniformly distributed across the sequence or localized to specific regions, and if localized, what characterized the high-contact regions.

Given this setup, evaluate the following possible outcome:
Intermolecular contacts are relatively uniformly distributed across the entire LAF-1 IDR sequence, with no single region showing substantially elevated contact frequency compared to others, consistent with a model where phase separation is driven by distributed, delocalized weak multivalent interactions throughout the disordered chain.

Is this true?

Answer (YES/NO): NO